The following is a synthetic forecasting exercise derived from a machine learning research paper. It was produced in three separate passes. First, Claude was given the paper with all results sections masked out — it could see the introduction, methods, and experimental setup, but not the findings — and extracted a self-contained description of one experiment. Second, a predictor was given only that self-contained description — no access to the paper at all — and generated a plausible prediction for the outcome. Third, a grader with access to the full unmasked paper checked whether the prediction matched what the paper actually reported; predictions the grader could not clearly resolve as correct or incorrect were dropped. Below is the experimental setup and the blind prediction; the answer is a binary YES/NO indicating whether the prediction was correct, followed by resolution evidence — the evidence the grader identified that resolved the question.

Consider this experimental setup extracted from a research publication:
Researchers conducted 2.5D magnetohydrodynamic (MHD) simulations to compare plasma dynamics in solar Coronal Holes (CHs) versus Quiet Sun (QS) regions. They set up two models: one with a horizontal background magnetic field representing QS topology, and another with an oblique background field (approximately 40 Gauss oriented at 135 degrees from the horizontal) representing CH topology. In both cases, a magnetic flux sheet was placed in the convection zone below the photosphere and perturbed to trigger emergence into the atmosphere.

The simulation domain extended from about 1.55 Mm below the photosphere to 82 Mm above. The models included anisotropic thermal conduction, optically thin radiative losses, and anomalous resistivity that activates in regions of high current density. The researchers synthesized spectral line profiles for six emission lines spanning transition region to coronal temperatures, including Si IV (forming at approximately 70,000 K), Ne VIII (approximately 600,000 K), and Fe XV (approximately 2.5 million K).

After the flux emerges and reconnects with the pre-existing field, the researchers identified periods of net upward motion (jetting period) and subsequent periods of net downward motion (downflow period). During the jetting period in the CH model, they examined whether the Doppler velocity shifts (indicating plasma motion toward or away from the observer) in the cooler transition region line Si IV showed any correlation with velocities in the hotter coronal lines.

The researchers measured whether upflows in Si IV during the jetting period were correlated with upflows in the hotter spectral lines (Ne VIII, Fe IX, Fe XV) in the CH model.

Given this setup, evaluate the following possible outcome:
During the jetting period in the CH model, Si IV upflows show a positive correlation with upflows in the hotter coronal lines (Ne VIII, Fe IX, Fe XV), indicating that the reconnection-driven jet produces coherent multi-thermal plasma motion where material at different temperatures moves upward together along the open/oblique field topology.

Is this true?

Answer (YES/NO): YES